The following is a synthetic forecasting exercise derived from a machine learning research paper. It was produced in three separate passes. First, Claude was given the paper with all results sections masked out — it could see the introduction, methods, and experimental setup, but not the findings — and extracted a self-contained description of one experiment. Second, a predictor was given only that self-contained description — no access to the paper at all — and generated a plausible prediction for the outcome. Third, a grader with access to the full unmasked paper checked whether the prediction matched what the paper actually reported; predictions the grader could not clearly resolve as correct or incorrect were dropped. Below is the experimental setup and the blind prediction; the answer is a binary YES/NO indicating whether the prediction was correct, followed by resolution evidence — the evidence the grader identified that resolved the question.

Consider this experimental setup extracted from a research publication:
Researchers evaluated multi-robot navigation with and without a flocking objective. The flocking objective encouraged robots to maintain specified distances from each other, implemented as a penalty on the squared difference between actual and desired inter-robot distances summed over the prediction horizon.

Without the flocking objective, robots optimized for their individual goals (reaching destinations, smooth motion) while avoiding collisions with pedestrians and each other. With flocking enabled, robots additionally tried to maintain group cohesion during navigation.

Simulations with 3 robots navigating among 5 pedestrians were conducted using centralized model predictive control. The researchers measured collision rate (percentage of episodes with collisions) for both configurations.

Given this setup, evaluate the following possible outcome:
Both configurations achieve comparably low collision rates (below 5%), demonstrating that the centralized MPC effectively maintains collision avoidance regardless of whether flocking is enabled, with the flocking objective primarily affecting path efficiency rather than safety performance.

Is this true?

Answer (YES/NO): NO